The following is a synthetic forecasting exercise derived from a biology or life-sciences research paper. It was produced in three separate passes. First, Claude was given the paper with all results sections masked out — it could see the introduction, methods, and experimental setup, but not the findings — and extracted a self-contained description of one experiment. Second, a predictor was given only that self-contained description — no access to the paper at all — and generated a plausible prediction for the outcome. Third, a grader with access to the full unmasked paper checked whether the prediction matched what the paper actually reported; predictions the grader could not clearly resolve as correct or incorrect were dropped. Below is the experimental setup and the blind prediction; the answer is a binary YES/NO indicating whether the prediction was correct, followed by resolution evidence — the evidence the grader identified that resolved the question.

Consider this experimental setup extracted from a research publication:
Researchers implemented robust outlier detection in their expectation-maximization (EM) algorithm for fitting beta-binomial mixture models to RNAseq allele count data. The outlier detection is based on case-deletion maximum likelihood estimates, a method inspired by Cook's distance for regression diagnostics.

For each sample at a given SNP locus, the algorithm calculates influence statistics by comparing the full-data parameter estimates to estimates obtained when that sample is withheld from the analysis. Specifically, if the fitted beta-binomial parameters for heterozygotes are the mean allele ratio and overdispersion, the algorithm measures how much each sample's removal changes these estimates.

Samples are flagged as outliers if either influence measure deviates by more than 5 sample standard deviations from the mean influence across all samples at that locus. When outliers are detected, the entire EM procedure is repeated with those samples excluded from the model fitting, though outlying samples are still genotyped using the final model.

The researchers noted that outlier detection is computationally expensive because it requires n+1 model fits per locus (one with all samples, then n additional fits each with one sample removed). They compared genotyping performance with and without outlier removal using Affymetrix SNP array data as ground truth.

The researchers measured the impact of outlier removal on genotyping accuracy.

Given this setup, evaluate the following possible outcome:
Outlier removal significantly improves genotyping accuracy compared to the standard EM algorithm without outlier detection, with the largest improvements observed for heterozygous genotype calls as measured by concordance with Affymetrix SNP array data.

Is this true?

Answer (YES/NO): NO